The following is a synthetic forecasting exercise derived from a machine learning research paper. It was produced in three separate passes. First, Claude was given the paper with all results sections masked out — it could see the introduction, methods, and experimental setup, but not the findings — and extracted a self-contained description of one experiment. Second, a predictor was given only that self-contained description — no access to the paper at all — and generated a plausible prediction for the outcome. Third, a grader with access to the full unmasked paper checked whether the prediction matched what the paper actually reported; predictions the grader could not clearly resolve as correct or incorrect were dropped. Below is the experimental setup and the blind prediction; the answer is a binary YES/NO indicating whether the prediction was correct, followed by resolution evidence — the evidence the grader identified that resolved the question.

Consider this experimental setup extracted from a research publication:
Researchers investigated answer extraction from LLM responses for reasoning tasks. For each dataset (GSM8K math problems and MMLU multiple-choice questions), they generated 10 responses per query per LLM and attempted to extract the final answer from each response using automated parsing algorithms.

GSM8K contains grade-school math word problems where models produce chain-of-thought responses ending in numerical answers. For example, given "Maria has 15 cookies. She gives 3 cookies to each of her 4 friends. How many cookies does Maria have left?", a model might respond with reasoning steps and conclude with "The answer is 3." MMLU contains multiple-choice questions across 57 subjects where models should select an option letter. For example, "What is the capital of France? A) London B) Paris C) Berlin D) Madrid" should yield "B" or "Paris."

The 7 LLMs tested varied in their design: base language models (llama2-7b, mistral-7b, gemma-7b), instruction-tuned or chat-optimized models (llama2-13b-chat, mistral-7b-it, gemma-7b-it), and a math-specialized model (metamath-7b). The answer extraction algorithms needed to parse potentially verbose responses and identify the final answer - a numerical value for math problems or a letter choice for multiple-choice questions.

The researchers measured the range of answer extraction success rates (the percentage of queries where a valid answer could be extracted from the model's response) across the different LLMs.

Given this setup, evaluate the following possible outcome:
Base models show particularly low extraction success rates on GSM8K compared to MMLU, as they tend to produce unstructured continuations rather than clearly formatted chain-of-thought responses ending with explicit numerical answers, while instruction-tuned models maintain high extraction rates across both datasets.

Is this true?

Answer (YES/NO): NO